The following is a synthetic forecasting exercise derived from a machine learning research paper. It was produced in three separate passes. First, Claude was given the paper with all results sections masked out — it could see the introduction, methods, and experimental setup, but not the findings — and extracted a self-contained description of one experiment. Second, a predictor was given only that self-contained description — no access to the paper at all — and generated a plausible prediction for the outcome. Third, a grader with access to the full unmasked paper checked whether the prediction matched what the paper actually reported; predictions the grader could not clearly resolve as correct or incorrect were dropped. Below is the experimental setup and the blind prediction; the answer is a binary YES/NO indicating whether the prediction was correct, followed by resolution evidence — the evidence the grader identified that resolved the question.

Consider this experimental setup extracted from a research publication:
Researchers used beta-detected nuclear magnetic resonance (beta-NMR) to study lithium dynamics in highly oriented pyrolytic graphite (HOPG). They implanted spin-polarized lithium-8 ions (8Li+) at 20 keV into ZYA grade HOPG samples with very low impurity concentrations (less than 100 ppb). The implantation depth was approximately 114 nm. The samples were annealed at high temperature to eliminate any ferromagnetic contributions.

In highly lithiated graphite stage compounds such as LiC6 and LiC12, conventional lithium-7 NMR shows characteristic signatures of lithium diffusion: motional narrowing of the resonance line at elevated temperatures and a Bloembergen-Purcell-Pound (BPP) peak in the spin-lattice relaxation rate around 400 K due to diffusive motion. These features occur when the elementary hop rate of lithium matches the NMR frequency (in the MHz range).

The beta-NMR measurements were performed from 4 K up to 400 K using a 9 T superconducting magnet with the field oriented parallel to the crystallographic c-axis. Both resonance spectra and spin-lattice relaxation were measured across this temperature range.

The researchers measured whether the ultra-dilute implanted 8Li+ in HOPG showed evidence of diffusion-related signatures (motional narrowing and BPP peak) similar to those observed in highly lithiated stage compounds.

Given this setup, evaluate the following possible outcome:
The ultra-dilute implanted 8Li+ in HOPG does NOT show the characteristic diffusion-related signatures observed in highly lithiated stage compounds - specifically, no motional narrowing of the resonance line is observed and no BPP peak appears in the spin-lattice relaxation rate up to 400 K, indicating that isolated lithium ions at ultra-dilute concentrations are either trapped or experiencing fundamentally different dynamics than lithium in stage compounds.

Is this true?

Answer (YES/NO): YES